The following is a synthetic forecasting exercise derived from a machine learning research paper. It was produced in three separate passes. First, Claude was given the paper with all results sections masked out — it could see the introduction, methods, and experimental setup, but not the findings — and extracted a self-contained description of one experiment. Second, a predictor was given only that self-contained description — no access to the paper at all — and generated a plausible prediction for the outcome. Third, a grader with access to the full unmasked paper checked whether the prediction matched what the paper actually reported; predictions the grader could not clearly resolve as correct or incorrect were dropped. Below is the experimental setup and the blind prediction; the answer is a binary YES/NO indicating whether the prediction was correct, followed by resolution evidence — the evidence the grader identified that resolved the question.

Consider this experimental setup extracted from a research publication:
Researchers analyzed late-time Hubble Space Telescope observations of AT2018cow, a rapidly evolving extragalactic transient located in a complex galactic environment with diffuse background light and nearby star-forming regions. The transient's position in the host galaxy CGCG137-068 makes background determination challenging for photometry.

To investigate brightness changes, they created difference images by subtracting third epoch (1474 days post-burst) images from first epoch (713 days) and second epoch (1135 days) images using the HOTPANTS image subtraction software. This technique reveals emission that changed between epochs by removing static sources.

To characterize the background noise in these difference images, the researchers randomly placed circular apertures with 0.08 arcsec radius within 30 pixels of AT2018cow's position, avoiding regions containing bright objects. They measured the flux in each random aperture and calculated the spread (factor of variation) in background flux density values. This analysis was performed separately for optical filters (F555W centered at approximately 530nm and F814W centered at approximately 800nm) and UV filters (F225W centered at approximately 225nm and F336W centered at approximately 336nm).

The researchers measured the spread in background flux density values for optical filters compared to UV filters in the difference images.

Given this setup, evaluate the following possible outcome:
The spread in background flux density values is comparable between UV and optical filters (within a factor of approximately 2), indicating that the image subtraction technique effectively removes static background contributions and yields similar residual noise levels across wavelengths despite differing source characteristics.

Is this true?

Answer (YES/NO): NO